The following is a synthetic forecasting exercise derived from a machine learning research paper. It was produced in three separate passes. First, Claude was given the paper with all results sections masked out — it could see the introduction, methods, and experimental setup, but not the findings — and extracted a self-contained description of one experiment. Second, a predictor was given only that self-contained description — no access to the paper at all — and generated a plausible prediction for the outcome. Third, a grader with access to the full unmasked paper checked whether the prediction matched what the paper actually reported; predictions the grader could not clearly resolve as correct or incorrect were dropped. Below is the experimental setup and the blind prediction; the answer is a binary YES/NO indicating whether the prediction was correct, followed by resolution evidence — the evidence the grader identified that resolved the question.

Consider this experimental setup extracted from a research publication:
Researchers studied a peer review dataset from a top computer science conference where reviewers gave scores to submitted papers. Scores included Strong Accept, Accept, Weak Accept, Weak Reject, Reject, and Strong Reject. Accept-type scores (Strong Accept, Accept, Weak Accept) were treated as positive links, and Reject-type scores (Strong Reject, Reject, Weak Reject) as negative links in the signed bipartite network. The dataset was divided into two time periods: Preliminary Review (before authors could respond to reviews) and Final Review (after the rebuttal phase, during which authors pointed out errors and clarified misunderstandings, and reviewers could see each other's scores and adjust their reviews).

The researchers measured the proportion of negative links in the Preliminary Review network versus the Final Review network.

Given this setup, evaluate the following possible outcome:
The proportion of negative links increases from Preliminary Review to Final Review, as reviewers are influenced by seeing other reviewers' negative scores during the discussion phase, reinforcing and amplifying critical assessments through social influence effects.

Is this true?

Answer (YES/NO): YES